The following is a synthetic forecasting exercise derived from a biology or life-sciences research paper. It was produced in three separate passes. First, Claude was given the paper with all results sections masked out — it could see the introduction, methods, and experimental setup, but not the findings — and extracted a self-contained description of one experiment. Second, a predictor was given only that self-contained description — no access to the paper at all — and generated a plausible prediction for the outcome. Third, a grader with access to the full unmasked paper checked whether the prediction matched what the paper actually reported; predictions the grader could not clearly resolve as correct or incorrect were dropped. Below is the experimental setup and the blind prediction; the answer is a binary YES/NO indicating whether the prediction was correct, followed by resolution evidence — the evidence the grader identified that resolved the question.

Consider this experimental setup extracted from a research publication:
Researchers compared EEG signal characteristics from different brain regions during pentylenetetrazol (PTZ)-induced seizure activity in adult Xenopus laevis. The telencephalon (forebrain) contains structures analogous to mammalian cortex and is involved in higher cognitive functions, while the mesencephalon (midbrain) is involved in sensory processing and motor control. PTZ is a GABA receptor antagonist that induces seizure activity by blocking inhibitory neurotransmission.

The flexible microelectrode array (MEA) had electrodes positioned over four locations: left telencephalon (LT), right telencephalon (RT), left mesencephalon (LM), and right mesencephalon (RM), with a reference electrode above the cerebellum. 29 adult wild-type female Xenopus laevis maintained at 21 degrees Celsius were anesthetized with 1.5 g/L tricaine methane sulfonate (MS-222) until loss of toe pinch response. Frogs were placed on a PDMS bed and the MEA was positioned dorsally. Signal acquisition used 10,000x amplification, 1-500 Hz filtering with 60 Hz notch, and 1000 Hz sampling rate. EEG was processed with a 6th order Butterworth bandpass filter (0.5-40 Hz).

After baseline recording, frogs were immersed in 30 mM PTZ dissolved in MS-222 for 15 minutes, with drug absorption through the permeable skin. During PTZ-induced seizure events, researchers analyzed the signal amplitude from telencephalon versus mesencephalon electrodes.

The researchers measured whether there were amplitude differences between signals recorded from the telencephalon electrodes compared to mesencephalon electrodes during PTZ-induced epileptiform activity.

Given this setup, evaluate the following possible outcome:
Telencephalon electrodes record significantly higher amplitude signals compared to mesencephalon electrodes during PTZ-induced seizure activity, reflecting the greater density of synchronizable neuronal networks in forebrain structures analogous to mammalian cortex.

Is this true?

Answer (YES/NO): NO